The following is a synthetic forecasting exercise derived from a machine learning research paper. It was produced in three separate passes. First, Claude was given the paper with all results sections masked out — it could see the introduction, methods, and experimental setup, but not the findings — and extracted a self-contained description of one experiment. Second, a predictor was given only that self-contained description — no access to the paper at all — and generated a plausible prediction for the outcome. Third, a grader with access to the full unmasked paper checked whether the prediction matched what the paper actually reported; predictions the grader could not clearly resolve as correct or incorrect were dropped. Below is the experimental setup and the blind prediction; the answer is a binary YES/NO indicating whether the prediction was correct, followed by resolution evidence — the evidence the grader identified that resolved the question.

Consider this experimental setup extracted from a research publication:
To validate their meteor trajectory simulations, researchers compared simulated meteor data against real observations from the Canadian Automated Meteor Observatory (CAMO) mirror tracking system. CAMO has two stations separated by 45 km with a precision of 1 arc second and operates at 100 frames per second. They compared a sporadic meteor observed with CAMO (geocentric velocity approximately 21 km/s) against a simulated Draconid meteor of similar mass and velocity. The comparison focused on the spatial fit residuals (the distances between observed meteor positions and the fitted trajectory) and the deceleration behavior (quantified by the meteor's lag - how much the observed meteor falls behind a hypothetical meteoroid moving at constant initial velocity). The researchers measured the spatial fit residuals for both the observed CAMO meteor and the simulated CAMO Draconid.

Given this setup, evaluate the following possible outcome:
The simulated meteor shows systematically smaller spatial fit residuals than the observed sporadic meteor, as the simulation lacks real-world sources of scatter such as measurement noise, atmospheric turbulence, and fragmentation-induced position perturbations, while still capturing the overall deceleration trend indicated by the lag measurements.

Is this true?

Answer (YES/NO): NO